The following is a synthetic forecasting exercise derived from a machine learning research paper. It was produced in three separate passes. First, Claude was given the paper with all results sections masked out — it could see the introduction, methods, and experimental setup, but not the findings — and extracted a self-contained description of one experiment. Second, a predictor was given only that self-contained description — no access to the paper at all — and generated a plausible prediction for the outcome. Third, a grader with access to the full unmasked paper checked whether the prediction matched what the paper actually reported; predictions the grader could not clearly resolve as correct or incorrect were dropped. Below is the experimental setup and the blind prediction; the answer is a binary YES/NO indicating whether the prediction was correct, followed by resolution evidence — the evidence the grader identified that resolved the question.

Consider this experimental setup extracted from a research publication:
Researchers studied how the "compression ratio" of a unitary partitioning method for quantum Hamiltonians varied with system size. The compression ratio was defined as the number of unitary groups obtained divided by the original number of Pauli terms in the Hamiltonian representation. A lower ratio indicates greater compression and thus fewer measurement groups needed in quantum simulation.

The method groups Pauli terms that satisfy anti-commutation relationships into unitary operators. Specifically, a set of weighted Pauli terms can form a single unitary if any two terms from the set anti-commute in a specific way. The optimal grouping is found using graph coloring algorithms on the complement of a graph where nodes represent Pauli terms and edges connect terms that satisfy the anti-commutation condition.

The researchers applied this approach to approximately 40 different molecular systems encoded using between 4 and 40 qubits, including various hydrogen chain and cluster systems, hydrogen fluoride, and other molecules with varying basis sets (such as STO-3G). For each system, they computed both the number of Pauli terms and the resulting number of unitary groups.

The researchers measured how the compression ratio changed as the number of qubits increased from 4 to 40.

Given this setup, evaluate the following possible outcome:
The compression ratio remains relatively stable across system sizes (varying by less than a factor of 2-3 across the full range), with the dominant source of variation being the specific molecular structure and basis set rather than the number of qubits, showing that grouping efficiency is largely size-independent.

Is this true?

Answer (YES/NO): NO